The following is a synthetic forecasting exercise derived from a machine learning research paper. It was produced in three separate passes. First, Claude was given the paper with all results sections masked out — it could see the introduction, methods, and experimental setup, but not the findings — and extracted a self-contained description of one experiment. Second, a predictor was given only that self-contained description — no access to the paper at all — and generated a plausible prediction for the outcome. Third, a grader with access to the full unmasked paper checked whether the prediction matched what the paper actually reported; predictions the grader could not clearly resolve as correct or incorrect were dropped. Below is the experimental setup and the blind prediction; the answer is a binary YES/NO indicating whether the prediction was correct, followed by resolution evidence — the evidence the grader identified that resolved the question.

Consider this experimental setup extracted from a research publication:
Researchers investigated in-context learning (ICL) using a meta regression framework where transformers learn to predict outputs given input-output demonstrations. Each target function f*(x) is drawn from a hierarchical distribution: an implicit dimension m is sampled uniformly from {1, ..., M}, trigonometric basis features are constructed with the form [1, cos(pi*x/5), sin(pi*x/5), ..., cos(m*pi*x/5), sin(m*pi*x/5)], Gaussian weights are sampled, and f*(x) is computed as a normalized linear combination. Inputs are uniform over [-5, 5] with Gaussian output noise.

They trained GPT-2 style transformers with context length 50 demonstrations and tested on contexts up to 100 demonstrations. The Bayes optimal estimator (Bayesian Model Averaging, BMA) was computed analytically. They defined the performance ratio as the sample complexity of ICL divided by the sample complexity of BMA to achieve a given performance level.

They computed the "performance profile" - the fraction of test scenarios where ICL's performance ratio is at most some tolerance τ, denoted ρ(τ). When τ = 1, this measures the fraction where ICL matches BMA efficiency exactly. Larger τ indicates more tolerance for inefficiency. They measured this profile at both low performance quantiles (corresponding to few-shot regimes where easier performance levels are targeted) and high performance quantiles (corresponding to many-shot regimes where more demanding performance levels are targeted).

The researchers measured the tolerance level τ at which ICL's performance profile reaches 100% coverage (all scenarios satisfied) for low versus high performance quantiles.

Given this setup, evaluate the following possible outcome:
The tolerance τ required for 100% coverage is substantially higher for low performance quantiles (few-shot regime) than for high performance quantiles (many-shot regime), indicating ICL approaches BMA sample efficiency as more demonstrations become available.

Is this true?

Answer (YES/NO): NO